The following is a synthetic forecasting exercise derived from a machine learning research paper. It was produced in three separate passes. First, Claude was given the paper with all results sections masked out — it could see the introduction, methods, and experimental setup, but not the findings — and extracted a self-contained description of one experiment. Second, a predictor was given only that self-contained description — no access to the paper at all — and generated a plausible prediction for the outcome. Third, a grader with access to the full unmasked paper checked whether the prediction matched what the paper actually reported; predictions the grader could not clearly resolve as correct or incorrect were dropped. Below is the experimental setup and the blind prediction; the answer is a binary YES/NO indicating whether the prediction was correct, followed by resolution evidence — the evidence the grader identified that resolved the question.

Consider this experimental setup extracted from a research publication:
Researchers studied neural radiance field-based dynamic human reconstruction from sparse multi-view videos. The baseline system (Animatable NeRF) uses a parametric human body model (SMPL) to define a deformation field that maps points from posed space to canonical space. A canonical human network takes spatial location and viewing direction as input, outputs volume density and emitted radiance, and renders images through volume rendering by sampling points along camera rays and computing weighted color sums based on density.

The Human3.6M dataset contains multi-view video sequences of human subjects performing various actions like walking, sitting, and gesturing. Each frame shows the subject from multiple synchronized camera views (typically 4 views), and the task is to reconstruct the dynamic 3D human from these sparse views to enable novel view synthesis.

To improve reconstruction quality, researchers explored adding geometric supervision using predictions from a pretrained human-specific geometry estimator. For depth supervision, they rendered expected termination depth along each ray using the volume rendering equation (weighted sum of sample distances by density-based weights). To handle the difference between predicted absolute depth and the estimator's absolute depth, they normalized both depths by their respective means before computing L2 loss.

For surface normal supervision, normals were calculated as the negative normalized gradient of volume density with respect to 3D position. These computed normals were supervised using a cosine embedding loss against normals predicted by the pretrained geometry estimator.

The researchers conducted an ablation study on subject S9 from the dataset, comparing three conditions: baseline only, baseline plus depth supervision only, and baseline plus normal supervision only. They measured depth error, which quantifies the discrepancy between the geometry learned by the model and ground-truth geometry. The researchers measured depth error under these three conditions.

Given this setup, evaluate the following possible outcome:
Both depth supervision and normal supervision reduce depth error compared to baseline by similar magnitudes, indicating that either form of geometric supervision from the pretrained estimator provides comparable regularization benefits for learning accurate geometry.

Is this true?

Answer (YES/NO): NO